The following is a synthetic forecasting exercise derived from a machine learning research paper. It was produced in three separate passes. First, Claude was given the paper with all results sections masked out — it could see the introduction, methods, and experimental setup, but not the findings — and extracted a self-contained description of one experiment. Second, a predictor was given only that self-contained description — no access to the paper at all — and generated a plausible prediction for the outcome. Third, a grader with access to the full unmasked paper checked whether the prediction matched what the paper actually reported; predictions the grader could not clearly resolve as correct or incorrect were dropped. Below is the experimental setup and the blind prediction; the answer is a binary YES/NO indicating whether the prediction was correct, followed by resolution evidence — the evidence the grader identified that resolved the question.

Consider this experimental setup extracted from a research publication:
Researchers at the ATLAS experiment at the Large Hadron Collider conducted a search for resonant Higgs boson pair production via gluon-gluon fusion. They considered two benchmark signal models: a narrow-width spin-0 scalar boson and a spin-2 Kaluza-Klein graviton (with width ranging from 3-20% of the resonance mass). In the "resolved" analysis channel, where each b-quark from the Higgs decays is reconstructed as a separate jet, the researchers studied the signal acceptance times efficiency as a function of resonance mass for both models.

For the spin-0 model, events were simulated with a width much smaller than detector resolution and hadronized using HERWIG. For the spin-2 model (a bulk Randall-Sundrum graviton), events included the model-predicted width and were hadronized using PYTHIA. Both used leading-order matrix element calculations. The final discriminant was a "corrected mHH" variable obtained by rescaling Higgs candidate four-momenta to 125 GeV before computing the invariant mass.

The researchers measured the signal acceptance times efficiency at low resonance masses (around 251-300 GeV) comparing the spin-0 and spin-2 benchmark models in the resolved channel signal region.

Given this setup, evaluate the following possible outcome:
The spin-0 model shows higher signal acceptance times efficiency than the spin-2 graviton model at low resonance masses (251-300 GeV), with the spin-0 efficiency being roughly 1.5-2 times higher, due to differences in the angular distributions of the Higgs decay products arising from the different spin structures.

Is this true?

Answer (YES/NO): NO